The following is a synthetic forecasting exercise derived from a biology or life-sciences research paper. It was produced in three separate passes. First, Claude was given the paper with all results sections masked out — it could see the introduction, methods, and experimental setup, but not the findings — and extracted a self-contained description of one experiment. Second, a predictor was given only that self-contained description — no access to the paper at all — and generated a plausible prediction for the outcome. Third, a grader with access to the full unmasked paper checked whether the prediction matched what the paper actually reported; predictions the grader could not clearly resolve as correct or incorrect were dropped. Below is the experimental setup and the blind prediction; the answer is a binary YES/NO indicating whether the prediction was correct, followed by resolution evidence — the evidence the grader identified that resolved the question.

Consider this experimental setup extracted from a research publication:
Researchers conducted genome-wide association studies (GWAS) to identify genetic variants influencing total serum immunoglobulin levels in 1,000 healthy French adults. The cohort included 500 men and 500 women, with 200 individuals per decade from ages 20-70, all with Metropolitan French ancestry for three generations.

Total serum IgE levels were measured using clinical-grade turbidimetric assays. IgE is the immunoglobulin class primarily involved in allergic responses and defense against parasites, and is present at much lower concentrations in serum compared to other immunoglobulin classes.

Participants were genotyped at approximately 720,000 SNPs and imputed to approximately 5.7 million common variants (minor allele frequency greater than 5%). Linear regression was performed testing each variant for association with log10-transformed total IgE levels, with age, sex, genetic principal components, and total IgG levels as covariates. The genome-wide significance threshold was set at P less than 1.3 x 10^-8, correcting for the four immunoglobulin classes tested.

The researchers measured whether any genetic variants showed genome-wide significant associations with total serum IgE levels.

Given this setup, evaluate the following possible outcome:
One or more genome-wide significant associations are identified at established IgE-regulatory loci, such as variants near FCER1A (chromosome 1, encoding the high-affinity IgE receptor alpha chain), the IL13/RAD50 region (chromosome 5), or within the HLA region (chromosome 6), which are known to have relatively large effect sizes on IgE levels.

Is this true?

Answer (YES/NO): NO